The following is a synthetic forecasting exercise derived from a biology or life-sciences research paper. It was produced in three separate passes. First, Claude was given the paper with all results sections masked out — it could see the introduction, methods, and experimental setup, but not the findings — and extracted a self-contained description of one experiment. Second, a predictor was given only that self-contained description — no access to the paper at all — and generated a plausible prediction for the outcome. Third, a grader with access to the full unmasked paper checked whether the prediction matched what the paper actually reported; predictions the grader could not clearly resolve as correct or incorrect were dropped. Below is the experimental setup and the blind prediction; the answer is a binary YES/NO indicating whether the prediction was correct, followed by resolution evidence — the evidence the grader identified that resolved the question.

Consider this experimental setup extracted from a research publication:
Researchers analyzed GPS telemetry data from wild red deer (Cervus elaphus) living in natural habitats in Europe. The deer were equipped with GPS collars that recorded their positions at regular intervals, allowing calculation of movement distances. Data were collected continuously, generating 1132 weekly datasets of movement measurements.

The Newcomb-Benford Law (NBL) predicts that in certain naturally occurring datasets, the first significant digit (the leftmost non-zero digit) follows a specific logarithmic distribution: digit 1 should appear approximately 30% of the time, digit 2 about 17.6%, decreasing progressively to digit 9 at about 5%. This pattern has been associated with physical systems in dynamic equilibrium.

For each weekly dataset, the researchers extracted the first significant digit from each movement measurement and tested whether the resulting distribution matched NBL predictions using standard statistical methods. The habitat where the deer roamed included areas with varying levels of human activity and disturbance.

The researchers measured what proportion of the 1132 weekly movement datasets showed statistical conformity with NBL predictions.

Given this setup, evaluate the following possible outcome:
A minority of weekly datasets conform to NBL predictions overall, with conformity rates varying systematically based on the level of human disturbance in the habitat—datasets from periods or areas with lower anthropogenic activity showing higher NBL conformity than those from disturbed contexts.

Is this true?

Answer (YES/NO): NO